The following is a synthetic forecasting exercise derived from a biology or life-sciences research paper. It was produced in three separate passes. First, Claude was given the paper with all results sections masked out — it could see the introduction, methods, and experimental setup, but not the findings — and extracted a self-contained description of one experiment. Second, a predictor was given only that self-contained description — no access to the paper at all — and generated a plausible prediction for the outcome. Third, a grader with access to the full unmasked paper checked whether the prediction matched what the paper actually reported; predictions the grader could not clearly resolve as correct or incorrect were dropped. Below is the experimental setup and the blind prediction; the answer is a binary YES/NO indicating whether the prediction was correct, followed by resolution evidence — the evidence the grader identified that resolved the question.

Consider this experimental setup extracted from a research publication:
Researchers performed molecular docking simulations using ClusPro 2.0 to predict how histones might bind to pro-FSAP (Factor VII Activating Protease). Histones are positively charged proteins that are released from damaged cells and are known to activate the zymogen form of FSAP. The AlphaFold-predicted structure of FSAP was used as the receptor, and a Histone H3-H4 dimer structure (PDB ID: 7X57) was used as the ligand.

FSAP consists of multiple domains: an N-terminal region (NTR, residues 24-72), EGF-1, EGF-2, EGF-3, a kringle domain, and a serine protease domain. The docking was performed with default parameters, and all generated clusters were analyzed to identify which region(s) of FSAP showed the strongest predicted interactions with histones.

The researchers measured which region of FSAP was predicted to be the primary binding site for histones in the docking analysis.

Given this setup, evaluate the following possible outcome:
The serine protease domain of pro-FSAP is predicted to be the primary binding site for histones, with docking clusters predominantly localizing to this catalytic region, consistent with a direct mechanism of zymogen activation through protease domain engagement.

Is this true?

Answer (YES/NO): NO